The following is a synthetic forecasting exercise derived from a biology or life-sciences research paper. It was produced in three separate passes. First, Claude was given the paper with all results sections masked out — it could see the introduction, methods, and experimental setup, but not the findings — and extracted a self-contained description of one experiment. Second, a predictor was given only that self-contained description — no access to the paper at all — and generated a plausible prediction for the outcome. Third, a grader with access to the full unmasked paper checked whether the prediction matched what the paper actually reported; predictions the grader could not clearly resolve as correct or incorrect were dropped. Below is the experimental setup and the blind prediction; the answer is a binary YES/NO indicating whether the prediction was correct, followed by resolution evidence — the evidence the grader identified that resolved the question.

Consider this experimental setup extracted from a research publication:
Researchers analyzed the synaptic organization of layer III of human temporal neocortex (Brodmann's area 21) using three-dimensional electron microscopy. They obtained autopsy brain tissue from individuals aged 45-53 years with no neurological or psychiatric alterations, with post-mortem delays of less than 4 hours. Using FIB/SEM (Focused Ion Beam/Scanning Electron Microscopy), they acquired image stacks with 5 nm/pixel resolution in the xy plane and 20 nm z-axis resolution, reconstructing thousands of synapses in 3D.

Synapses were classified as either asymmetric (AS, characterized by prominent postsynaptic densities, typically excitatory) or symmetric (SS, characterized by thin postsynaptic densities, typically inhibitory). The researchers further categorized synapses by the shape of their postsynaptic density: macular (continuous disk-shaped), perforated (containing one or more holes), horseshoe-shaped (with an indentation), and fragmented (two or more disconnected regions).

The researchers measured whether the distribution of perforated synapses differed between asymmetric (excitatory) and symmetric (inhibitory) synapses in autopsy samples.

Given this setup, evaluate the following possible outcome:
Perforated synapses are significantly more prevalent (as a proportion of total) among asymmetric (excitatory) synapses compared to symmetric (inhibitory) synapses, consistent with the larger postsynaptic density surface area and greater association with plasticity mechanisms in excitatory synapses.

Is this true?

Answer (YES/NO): YES